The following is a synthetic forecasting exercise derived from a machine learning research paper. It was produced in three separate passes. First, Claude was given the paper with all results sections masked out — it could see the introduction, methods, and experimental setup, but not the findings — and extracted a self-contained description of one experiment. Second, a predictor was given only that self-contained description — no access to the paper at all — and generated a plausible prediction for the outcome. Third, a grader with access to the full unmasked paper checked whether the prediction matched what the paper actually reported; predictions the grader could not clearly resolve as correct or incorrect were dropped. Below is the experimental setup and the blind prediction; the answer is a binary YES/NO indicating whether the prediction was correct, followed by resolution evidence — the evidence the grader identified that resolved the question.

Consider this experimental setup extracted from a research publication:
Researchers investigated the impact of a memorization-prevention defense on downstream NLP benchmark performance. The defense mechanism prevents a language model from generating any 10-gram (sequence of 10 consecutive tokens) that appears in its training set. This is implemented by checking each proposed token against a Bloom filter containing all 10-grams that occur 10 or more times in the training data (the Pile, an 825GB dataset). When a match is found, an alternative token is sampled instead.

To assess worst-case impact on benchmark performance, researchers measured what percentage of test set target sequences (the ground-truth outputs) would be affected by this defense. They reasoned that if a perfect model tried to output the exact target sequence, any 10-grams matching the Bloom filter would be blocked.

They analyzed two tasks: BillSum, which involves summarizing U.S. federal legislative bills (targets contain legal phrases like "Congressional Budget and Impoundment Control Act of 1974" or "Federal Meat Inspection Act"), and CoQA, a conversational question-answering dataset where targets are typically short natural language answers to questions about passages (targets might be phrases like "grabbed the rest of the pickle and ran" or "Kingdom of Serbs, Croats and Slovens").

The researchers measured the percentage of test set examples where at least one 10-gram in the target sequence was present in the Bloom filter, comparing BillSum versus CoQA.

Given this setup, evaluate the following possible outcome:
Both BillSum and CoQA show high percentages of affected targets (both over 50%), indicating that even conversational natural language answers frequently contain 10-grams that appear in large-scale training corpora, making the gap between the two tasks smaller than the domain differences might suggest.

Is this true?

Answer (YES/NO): NO